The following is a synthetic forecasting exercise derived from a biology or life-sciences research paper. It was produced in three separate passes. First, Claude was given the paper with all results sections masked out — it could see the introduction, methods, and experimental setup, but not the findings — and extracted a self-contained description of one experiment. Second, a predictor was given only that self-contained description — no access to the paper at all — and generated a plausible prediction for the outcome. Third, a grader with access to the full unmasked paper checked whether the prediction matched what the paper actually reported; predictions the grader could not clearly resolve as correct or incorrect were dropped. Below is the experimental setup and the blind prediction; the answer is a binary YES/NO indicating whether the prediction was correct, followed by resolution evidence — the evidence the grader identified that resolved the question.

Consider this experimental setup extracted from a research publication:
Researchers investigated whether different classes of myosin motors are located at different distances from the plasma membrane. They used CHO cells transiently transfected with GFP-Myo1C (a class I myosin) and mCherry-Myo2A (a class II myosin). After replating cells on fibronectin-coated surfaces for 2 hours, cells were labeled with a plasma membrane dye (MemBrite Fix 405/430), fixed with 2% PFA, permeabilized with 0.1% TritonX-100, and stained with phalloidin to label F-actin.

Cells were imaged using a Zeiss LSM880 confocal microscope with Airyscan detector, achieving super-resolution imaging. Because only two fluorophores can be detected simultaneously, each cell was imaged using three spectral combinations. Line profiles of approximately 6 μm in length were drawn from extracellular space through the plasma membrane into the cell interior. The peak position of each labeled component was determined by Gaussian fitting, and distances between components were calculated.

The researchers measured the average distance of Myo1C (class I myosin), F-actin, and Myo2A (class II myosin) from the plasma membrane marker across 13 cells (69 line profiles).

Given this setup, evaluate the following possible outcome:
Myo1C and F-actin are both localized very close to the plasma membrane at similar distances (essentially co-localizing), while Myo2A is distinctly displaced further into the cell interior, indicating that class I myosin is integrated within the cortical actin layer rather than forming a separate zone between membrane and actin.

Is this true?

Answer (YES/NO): NO